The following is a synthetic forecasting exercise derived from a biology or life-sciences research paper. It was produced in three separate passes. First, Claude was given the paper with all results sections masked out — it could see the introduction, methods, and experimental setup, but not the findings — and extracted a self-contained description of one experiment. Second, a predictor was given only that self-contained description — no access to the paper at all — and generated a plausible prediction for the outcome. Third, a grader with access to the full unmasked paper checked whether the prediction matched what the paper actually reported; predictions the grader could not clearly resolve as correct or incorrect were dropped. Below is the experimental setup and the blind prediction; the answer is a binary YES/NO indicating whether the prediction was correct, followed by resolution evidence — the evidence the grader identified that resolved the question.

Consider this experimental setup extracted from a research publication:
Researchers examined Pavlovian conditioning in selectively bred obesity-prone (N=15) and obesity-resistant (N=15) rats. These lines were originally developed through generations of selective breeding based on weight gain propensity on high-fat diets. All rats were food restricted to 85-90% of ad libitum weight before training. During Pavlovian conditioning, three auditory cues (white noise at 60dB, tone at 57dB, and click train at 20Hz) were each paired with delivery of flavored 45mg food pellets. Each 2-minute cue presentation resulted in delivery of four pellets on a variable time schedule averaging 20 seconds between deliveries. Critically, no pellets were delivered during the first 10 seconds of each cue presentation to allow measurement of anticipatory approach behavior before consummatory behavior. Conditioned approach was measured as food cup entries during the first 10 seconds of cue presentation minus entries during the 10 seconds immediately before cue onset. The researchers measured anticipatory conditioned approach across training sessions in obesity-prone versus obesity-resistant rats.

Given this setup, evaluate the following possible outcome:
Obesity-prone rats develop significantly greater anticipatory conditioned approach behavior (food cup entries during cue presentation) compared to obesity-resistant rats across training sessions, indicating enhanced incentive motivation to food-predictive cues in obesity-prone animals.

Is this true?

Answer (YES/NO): NO